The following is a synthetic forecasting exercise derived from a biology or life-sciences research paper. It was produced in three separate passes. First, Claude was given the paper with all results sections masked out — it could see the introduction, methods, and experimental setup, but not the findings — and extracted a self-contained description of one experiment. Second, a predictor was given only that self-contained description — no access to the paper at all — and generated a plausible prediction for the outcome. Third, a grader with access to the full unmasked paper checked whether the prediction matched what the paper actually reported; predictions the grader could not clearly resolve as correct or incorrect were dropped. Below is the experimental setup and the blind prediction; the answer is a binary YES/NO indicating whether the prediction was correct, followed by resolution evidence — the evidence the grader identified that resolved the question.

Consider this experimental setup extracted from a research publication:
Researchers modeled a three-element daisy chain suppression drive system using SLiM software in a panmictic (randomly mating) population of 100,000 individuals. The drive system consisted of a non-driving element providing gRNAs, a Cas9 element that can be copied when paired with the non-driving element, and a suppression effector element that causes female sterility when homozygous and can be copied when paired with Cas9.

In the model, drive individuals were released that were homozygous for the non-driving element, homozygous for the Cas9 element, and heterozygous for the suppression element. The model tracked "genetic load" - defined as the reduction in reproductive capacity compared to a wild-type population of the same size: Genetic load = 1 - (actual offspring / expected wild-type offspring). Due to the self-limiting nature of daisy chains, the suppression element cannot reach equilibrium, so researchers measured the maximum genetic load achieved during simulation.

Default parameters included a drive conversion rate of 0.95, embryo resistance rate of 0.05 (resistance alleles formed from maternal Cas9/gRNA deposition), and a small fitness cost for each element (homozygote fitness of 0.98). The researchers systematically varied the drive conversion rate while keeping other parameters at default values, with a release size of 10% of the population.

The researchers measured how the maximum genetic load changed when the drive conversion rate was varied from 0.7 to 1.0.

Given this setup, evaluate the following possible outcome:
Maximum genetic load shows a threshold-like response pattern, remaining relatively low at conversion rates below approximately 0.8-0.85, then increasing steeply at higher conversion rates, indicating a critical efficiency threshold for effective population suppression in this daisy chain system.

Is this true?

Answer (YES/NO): NO